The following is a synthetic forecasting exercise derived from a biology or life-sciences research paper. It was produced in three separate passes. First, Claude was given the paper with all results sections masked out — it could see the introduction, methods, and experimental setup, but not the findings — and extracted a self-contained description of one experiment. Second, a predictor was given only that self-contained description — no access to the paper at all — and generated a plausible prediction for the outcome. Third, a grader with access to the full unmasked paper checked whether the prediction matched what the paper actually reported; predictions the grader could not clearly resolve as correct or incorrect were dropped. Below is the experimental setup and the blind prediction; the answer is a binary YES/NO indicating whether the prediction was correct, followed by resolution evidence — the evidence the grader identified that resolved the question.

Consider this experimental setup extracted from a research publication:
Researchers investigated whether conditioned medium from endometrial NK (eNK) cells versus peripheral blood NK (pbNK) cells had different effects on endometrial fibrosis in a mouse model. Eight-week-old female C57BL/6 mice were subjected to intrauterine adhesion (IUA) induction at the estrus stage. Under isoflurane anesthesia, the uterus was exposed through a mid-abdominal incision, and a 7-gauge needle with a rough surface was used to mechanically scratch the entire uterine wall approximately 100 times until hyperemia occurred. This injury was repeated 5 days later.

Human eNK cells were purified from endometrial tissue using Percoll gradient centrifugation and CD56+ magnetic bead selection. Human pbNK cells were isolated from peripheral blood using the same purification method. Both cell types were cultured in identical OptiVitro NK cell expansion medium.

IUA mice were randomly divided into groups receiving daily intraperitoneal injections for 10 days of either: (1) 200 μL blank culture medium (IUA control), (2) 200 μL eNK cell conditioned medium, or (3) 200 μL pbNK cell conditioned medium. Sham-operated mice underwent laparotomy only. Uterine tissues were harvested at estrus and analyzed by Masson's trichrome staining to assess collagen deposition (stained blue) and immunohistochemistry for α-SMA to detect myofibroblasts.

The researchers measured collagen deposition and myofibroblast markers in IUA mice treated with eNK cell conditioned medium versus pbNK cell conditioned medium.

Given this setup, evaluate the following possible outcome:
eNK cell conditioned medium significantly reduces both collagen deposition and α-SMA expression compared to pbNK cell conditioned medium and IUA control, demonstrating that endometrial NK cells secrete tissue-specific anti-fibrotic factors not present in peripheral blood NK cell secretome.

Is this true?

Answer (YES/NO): YES